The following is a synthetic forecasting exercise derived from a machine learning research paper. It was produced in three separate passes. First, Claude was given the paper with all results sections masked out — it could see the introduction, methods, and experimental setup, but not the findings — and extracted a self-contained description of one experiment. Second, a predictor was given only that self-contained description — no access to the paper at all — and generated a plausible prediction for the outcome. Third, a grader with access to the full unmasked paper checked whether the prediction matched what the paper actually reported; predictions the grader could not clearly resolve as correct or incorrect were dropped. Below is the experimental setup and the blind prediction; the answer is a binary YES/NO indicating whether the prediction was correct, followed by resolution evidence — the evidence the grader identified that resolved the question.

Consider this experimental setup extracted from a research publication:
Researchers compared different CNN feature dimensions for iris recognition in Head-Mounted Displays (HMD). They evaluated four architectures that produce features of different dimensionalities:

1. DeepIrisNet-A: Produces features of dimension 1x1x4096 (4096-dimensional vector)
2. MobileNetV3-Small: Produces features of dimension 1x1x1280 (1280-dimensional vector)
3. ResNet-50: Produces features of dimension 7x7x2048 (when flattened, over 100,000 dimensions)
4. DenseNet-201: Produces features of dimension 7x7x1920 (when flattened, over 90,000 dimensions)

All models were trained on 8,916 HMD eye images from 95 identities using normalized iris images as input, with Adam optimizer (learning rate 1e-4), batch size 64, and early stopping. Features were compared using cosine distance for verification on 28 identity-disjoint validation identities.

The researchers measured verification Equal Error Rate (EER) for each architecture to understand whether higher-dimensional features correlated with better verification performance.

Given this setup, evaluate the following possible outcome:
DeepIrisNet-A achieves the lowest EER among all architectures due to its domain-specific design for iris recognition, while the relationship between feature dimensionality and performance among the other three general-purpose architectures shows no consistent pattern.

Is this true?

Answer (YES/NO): NO